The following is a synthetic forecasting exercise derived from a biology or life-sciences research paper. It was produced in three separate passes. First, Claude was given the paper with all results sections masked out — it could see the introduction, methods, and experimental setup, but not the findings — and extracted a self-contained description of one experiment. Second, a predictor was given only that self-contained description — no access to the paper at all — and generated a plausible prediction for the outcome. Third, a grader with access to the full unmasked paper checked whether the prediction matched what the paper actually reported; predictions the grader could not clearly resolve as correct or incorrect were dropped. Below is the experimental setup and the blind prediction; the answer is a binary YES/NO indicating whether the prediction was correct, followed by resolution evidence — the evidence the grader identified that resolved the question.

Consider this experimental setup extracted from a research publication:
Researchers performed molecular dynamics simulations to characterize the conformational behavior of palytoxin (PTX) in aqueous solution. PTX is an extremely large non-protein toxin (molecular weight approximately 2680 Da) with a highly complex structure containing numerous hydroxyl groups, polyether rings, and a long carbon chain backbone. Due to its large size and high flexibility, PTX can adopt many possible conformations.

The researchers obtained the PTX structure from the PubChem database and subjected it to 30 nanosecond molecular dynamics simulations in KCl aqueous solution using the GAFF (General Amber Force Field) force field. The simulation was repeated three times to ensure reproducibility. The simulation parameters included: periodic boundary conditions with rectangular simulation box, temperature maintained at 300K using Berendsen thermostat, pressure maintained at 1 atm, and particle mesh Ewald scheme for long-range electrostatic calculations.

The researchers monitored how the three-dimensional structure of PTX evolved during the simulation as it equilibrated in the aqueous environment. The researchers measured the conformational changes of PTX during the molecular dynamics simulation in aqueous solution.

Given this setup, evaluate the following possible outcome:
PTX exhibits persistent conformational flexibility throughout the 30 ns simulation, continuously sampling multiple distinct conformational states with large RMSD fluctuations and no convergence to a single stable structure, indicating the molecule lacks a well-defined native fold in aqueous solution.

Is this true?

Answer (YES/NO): NO